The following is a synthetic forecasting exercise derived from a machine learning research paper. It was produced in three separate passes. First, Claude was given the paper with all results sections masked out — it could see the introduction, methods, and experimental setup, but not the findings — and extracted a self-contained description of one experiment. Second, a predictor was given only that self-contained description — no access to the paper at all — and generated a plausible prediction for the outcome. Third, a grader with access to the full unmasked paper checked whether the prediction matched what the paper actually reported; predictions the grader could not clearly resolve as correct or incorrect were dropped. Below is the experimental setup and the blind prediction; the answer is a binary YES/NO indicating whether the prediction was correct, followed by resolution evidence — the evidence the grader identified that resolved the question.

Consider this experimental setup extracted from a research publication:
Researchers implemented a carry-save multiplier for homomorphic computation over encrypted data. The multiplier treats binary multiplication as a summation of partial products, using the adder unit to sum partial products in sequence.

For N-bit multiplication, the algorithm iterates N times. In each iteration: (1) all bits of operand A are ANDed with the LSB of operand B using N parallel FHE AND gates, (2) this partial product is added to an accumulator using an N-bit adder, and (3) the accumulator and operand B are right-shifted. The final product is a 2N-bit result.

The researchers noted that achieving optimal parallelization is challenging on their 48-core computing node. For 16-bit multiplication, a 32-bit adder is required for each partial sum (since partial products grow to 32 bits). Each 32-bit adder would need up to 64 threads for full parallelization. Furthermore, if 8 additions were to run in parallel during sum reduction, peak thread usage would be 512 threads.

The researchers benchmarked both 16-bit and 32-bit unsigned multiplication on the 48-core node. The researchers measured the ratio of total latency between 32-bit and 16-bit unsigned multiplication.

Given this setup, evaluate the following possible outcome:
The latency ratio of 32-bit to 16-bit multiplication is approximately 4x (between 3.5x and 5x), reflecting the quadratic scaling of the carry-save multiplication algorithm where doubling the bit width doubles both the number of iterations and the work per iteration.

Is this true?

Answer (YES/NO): NO